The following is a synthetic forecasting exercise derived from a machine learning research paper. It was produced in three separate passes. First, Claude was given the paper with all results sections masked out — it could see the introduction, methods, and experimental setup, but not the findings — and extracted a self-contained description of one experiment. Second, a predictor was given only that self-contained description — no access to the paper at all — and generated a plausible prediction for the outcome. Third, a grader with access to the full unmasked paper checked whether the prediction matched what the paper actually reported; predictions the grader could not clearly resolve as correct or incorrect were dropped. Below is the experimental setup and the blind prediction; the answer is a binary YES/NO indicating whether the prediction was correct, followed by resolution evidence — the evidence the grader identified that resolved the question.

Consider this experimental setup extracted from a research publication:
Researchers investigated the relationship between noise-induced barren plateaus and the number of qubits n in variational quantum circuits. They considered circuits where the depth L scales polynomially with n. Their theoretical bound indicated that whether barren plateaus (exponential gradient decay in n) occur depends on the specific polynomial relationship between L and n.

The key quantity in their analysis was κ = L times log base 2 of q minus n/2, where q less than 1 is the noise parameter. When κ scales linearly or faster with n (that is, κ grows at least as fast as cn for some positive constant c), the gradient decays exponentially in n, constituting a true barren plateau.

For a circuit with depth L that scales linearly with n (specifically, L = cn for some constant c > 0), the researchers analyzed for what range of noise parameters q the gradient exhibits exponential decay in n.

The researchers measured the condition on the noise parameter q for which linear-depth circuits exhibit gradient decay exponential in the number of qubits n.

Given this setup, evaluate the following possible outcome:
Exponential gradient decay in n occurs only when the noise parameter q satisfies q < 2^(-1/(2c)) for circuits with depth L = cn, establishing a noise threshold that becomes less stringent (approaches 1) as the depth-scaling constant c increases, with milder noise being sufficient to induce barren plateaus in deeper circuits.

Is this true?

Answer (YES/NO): NO